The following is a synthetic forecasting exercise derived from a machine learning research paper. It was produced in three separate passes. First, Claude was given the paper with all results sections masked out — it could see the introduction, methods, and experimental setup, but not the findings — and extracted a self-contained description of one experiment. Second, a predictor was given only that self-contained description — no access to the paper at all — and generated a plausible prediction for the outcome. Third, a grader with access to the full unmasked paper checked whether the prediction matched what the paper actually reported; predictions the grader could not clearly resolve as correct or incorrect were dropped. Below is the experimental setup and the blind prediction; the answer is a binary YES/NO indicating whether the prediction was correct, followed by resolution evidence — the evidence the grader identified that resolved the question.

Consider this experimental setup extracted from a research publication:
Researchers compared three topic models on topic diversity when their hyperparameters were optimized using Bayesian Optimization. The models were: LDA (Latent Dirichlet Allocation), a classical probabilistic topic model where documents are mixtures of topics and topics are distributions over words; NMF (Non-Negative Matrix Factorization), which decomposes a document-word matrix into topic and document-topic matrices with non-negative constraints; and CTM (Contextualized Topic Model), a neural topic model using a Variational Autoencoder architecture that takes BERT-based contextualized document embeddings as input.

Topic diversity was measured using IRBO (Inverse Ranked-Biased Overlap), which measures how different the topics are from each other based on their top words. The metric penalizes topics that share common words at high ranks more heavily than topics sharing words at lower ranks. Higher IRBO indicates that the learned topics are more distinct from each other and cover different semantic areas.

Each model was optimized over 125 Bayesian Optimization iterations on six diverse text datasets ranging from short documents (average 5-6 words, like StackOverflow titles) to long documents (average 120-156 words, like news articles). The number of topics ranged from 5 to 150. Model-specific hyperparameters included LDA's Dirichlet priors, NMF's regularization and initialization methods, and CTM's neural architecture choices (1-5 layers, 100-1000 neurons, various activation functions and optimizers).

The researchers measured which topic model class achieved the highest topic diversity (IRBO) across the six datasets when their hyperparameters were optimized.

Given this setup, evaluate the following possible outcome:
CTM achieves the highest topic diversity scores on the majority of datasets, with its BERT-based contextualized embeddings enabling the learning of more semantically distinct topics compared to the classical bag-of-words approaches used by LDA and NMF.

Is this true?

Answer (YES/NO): NO